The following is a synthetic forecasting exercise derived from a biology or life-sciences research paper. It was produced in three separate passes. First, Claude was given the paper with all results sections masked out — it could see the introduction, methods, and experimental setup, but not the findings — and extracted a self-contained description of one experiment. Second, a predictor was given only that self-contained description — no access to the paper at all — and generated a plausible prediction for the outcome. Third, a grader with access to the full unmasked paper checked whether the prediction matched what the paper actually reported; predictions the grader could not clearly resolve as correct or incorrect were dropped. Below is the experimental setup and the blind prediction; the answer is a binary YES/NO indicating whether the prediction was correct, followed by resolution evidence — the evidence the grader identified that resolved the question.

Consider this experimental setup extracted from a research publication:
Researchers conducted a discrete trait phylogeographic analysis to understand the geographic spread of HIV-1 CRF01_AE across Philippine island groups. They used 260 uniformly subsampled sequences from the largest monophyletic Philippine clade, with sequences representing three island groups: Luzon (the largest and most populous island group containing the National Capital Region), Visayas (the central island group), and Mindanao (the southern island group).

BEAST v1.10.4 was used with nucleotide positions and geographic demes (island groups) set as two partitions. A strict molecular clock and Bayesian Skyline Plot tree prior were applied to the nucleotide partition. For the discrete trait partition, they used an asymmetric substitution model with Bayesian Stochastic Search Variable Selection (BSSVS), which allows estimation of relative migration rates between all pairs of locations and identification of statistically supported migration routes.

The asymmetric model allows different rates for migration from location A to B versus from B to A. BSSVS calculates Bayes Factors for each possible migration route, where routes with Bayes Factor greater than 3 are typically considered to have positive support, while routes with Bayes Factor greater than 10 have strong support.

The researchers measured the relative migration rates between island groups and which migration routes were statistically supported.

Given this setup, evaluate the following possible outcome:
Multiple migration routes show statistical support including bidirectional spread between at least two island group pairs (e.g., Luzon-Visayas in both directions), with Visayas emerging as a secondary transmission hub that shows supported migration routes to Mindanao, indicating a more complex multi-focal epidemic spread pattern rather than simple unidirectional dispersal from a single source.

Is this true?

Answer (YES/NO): NO